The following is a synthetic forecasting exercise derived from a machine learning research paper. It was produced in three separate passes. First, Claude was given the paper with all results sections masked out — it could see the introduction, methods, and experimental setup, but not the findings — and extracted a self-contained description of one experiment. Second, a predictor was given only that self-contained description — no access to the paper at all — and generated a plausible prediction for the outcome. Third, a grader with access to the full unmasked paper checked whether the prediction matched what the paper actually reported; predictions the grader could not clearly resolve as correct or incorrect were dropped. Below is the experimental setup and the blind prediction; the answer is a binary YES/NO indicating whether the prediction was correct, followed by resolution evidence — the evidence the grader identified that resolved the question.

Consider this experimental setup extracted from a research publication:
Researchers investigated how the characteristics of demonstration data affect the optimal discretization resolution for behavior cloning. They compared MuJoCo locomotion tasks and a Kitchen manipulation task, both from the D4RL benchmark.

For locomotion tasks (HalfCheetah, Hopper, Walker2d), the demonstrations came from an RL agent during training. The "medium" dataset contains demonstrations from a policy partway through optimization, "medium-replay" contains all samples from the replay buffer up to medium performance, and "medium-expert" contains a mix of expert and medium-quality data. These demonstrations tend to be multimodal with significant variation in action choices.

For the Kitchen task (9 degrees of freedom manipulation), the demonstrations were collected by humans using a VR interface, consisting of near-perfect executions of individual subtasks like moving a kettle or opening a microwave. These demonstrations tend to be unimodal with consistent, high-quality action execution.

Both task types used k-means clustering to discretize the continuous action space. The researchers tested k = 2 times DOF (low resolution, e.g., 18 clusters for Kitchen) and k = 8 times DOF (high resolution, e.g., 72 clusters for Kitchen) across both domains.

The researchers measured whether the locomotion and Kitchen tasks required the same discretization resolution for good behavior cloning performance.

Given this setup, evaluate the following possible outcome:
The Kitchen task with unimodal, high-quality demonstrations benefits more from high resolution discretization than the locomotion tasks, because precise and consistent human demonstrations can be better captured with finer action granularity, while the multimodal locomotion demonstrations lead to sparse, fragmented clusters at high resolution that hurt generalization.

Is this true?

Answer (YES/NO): NO